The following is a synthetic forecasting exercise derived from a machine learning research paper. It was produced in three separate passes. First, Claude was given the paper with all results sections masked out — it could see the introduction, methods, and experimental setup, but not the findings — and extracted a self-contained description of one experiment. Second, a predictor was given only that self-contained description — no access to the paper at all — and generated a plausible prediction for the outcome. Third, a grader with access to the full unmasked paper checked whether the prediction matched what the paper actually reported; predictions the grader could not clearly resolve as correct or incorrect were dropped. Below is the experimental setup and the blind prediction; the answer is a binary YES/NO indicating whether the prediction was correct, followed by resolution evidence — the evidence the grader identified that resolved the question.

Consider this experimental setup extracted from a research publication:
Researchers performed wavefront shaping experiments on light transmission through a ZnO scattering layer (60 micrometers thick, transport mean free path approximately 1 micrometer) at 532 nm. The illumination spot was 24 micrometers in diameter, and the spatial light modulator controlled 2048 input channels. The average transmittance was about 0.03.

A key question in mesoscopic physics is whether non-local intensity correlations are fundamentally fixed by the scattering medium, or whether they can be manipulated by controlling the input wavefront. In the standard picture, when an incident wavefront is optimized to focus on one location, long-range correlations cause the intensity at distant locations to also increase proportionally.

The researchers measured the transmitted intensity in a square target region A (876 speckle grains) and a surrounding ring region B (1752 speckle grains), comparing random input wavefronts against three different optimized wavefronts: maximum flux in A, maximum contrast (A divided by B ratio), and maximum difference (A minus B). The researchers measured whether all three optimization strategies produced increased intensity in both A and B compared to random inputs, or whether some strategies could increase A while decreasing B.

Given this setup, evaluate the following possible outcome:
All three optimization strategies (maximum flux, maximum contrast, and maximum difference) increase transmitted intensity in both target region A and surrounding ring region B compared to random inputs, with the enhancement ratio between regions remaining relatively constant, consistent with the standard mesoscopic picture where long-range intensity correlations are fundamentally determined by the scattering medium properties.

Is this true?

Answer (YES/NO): NO